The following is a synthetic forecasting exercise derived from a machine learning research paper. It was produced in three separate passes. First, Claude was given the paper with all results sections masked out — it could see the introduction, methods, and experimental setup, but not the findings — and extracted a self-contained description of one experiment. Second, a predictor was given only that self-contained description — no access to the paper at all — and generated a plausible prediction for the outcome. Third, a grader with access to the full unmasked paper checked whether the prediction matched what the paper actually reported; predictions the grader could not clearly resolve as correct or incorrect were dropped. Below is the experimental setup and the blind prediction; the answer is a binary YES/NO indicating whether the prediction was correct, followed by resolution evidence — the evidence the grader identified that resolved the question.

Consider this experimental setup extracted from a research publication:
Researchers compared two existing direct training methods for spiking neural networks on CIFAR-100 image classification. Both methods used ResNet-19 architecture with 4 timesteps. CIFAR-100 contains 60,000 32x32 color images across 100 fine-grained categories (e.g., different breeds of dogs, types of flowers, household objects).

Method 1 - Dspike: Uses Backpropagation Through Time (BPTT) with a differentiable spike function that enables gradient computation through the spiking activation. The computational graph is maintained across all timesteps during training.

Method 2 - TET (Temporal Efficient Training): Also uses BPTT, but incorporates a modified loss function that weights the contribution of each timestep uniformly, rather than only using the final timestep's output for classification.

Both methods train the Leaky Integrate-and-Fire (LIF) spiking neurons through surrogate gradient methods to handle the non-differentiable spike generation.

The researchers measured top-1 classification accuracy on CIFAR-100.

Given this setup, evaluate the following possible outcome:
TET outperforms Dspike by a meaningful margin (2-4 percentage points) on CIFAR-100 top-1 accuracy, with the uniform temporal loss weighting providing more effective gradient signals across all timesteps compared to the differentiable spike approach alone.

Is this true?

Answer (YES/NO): NO